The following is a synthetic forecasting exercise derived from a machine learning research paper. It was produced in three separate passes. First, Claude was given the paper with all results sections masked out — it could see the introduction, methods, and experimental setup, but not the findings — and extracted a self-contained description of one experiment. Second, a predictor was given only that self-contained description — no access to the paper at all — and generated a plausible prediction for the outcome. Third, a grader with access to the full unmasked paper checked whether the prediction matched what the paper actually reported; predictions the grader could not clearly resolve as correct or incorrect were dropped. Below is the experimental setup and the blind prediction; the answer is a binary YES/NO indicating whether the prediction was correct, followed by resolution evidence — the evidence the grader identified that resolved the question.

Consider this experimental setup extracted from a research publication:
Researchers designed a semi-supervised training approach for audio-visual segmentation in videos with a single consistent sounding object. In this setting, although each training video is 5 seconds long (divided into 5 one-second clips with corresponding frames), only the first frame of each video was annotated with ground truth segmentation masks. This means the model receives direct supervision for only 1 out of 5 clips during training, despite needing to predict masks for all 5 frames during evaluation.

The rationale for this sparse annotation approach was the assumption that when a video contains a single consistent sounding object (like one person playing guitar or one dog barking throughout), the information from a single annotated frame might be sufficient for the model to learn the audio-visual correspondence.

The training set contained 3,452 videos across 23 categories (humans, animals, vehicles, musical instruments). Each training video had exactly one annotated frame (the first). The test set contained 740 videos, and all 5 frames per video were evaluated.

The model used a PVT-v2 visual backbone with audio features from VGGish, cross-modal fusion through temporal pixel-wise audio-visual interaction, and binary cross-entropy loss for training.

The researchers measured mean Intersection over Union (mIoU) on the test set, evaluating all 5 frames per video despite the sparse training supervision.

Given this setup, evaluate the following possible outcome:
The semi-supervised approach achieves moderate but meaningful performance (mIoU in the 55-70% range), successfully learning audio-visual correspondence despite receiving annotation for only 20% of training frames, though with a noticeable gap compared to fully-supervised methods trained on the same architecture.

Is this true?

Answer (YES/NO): NO